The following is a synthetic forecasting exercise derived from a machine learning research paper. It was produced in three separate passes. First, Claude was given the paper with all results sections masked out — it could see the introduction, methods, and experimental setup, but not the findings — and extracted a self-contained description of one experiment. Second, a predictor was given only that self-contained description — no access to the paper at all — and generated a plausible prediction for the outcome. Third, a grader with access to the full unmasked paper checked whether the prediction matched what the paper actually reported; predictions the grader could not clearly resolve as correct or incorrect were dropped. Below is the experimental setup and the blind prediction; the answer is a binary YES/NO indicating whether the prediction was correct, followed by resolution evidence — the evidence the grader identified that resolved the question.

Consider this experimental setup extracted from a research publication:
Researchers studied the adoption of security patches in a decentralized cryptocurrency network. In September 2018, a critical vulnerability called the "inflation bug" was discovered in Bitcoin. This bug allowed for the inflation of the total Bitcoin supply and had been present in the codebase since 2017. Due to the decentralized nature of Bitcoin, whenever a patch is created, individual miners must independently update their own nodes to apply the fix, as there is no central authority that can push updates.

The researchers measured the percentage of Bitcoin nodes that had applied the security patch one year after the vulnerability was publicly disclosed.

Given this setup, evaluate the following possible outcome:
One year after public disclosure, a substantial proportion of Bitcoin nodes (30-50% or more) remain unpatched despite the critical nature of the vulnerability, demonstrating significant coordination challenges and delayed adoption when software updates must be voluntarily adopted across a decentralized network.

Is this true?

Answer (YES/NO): YES